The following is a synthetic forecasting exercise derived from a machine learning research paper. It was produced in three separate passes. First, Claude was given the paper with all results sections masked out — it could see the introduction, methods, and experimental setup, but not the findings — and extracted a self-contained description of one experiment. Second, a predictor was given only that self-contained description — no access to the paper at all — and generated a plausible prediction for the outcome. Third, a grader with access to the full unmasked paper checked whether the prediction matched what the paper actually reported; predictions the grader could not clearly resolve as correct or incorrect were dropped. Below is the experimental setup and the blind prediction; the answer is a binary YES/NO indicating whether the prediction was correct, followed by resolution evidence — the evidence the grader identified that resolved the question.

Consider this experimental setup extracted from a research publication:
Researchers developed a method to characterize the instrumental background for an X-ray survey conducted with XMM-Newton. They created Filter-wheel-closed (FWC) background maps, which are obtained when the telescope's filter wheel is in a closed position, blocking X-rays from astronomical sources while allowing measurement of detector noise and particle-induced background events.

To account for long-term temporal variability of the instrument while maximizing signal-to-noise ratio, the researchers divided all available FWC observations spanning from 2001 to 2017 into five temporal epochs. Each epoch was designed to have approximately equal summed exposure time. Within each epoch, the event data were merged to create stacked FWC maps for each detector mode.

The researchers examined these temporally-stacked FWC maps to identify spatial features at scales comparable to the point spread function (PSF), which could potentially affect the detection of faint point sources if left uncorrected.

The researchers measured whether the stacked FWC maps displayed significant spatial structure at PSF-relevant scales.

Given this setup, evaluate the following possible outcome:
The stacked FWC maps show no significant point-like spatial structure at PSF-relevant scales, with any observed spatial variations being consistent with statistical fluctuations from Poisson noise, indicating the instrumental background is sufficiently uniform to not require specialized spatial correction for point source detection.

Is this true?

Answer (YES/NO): YES